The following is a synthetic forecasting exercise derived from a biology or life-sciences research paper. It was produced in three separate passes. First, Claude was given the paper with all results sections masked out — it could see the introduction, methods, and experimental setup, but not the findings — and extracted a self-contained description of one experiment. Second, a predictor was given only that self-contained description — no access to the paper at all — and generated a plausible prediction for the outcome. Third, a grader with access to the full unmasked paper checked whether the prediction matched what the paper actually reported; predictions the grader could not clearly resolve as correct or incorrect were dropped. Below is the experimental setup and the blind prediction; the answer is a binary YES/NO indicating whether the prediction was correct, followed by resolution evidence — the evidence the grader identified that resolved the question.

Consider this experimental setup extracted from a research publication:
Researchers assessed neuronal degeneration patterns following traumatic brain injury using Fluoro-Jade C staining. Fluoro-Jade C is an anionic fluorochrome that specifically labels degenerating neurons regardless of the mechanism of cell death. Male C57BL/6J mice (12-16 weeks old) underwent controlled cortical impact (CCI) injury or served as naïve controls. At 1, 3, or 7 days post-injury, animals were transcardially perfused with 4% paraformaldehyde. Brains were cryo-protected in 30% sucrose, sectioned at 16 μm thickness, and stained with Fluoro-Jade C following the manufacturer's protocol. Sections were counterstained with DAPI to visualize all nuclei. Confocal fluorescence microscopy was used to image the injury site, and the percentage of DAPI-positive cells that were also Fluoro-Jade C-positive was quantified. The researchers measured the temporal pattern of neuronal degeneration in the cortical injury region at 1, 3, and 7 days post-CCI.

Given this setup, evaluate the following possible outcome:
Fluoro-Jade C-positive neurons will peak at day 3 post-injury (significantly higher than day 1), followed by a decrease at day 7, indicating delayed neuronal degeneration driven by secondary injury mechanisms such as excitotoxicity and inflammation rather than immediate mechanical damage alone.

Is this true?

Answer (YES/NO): NO